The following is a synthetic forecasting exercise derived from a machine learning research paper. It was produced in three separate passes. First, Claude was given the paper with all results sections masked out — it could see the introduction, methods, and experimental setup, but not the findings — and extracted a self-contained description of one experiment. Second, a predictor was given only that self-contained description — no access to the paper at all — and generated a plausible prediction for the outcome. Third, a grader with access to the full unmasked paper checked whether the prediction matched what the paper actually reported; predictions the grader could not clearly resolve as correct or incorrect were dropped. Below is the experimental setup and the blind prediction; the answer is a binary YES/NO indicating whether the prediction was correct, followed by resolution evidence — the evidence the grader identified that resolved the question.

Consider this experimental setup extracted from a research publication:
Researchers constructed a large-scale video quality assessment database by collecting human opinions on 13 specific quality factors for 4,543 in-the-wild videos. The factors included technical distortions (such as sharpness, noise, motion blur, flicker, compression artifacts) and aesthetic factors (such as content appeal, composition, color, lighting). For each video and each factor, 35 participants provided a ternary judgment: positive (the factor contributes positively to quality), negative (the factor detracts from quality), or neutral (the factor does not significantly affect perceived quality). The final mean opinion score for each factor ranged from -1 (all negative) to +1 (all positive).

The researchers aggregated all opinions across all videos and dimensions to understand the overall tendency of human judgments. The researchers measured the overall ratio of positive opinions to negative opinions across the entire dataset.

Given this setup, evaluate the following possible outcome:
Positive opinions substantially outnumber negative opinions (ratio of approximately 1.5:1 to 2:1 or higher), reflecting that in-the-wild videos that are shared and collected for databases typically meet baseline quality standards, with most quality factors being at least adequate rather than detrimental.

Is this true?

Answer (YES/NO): NO